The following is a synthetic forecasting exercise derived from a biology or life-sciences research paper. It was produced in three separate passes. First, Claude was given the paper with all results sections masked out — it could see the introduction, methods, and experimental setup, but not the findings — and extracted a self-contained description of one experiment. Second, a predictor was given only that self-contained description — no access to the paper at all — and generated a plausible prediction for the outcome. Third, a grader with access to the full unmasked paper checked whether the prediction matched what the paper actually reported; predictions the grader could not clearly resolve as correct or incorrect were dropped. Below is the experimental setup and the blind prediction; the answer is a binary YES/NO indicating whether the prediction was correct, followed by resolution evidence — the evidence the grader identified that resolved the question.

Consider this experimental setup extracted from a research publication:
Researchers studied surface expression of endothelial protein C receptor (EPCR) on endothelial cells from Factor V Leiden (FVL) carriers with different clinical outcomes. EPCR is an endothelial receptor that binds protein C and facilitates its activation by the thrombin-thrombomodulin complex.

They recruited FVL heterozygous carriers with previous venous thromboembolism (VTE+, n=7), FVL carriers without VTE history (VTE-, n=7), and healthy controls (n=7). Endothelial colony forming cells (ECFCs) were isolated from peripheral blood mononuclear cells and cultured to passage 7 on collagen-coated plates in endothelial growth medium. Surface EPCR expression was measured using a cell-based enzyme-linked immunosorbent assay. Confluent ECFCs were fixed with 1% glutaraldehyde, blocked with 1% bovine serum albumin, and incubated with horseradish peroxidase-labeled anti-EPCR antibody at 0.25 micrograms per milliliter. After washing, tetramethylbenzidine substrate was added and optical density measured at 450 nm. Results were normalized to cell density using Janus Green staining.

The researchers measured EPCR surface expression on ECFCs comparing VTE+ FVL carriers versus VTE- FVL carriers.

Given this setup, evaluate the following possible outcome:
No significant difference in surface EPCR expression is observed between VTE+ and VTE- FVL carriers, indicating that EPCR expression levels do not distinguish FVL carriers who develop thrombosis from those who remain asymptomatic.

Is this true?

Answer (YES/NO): YES